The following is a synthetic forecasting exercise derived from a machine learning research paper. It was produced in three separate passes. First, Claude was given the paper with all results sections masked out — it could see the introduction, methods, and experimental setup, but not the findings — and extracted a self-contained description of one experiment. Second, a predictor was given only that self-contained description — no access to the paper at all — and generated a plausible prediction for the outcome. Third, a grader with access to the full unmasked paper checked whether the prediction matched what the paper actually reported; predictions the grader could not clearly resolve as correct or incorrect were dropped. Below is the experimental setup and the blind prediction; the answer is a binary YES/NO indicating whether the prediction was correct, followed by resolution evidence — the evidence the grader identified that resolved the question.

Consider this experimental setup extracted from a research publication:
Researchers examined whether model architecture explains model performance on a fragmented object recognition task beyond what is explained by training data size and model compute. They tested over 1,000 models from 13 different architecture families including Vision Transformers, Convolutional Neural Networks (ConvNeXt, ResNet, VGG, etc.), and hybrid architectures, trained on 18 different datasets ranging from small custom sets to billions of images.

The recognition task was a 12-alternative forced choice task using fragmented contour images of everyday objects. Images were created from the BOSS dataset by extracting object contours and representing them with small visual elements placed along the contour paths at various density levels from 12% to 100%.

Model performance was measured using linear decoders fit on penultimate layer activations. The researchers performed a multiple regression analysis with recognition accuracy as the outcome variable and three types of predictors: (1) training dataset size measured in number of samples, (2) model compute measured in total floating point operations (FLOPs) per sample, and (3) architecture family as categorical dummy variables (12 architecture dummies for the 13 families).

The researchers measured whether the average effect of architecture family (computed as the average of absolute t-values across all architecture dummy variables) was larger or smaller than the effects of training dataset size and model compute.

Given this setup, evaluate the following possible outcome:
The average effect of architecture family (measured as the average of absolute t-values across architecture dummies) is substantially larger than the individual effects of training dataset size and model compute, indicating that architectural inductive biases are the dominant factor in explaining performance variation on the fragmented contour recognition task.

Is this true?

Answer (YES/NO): NO